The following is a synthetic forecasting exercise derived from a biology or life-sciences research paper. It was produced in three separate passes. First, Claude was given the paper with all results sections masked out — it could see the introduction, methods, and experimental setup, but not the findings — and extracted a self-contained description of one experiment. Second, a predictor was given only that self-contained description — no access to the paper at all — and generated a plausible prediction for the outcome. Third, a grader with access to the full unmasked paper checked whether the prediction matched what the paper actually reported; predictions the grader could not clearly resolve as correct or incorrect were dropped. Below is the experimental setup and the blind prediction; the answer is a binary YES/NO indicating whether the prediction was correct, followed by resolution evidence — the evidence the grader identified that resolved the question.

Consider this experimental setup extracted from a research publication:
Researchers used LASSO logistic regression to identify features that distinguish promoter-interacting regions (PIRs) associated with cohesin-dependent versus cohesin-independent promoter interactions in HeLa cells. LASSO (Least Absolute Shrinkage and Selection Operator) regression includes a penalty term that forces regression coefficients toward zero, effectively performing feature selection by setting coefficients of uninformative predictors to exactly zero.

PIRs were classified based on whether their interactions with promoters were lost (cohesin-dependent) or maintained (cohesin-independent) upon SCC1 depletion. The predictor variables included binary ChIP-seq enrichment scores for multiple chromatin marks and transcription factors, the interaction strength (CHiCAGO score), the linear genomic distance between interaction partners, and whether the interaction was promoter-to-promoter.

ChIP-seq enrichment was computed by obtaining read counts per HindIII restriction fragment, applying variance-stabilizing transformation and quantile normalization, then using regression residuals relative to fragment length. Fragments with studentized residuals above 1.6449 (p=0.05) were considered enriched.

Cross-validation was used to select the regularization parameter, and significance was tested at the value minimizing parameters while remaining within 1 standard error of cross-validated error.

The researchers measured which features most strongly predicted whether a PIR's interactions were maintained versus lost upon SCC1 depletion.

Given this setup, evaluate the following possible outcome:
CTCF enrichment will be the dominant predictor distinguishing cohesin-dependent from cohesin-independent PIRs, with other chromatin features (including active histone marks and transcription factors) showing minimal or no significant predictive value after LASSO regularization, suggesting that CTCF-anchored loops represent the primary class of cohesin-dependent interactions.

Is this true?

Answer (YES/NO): NO